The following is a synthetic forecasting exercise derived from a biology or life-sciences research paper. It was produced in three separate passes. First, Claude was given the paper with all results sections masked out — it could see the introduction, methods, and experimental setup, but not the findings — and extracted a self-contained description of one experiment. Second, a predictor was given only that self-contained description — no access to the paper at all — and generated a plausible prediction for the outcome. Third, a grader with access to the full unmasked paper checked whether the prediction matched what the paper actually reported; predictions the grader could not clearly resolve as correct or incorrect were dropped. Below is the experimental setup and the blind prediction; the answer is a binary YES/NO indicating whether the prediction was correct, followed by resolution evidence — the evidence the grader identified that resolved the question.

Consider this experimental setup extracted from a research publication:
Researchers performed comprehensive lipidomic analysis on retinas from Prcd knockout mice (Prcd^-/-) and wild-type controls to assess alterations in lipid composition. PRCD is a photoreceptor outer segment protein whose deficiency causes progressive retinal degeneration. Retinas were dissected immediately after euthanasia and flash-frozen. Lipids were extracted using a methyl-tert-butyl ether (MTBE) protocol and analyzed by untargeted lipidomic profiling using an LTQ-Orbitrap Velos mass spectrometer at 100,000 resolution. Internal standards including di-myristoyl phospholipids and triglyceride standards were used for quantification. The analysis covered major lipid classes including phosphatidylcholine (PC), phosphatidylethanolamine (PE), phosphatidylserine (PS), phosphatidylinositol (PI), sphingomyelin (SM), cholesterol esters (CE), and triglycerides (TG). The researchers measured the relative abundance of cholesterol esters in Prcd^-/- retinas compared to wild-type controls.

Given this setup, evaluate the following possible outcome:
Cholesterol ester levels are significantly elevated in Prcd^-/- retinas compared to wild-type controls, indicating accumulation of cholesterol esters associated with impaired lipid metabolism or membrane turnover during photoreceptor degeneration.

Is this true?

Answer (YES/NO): YES